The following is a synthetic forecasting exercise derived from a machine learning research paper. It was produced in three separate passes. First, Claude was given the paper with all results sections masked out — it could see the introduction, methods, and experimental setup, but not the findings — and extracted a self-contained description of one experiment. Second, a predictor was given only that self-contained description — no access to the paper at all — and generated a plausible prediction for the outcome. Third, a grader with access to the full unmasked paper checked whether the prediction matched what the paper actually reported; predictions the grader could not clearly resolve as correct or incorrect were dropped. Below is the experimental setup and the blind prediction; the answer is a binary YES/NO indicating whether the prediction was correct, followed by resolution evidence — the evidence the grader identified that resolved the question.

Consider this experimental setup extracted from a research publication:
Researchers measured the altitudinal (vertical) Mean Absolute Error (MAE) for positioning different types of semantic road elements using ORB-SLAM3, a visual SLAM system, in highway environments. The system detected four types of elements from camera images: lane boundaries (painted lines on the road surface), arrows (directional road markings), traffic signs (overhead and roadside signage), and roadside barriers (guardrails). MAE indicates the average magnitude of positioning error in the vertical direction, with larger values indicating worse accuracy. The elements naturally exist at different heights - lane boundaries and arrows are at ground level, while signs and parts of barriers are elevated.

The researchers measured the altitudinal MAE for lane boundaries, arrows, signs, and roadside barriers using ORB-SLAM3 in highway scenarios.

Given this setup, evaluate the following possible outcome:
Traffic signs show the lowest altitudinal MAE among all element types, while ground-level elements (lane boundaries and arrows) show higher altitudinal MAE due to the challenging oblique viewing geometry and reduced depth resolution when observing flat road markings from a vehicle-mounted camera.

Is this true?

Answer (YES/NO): NO